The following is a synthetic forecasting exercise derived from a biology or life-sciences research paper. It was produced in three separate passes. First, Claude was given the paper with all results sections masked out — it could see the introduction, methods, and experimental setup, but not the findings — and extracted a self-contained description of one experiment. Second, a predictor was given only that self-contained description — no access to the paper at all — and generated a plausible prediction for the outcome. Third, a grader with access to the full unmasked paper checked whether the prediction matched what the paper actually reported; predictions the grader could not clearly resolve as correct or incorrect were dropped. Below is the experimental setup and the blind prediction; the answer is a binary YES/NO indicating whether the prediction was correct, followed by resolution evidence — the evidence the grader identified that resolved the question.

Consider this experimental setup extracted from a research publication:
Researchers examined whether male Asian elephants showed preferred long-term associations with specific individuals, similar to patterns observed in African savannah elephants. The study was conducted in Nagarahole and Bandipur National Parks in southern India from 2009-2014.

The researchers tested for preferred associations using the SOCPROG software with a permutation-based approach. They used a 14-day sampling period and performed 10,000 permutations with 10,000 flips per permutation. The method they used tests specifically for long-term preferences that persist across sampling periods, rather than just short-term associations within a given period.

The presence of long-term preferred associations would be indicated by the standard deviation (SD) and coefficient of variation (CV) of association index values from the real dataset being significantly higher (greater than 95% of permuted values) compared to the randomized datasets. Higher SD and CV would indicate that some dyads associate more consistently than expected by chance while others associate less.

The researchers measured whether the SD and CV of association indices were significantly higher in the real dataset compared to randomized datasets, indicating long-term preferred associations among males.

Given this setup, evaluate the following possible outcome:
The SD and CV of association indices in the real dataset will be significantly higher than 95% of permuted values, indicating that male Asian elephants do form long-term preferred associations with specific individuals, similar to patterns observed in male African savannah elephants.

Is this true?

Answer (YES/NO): NO